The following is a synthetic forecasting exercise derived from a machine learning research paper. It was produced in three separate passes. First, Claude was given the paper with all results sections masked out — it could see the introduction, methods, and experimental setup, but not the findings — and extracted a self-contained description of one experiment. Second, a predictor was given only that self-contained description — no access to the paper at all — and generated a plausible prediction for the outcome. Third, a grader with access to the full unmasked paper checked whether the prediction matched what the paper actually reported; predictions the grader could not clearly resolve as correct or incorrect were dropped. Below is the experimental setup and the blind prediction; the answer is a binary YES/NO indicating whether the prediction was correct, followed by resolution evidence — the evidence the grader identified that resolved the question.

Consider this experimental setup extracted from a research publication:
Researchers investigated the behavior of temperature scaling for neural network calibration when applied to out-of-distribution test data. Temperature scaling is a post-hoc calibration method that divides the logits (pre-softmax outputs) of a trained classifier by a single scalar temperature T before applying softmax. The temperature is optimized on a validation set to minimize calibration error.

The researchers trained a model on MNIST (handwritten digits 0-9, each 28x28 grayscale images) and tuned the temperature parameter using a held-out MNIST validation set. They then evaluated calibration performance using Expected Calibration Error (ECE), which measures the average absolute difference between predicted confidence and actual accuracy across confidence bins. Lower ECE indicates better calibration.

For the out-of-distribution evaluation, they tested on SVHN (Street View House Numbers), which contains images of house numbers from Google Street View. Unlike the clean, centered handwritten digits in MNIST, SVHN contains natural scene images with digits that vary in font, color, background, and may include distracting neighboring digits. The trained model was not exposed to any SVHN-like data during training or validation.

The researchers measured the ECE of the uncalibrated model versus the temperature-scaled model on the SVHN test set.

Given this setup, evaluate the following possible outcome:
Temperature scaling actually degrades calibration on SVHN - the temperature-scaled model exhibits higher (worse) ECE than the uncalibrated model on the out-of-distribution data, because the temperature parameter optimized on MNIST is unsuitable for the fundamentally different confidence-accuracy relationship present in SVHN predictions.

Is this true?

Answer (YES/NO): YES